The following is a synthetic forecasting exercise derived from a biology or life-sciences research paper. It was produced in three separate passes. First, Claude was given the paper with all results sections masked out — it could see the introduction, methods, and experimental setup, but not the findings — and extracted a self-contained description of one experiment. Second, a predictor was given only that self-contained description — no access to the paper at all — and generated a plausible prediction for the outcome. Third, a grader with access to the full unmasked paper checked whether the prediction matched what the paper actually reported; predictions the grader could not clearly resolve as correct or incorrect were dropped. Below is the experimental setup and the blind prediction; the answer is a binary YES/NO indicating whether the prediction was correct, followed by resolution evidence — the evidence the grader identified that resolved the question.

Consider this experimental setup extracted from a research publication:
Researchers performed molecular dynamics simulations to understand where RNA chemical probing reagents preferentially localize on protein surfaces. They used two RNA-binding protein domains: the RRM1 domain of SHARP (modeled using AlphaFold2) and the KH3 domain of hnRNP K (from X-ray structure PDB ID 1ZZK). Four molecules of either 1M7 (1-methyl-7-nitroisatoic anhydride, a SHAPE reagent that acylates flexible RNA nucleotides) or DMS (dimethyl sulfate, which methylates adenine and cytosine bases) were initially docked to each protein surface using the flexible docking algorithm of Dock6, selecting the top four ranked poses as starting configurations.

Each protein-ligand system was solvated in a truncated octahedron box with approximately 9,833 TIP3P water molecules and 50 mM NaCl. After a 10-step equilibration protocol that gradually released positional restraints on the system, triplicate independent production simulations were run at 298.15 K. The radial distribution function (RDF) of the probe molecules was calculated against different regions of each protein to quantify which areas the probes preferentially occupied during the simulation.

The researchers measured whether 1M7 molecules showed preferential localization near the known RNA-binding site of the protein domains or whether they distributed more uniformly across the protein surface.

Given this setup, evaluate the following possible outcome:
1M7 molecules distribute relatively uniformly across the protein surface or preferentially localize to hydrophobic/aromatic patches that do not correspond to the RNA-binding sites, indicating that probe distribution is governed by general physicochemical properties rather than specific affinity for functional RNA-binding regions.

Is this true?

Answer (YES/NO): NO